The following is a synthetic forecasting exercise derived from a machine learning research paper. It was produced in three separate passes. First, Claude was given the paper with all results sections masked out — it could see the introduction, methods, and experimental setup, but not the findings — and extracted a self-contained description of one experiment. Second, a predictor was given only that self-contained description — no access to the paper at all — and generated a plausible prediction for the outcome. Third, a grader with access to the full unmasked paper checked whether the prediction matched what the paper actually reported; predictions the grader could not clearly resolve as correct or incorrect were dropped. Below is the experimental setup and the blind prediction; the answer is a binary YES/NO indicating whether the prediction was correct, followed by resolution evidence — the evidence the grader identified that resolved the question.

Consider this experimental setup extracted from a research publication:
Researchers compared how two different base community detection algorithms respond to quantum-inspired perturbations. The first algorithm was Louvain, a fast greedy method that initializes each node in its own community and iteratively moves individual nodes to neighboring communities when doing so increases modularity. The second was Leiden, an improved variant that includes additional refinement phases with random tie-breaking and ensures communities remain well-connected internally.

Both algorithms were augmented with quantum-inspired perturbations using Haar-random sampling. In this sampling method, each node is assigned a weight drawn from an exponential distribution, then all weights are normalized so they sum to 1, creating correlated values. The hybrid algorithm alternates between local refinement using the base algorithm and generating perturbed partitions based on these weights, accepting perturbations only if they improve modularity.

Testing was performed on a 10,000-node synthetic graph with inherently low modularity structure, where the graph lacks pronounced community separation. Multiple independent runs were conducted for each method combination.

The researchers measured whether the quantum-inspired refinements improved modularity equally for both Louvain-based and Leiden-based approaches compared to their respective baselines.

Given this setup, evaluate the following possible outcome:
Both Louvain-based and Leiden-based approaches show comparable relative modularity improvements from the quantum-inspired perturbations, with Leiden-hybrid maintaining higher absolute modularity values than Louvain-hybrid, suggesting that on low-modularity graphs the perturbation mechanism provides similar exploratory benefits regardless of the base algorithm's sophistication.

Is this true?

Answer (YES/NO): NO